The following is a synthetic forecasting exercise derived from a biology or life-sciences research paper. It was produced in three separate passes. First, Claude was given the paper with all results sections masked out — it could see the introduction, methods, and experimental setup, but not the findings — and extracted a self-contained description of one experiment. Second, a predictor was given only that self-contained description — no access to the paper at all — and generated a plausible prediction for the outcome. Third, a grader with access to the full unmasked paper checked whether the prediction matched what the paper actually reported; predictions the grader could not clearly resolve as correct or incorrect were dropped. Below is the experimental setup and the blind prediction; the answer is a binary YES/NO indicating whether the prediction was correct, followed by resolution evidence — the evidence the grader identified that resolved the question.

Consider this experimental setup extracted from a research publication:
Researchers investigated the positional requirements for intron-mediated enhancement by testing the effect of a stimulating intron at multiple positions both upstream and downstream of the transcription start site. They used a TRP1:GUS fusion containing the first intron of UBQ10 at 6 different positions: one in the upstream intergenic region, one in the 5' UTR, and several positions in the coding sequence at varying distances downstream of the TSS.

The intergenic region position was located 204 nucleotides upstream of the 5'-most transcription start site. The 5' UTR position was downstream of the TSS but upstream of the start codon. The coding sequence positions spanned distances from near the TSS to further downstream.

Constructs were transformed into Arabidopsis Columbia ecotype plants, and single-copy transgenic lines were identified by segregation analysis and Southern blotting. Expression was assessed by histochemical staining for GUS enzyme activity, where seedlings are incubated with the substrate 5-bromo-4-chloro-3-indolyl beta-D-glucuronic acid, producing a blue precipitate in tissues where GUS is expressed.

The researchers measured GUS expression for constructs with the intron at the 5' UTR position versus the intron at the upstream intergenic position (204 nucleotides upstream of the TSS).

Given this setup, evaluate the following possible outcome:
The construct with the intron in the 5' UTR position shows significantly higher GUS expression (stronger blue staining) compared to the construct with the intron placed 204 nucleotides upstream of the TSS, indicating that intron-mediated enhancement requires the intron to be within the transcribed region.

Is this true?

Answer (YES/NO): YES